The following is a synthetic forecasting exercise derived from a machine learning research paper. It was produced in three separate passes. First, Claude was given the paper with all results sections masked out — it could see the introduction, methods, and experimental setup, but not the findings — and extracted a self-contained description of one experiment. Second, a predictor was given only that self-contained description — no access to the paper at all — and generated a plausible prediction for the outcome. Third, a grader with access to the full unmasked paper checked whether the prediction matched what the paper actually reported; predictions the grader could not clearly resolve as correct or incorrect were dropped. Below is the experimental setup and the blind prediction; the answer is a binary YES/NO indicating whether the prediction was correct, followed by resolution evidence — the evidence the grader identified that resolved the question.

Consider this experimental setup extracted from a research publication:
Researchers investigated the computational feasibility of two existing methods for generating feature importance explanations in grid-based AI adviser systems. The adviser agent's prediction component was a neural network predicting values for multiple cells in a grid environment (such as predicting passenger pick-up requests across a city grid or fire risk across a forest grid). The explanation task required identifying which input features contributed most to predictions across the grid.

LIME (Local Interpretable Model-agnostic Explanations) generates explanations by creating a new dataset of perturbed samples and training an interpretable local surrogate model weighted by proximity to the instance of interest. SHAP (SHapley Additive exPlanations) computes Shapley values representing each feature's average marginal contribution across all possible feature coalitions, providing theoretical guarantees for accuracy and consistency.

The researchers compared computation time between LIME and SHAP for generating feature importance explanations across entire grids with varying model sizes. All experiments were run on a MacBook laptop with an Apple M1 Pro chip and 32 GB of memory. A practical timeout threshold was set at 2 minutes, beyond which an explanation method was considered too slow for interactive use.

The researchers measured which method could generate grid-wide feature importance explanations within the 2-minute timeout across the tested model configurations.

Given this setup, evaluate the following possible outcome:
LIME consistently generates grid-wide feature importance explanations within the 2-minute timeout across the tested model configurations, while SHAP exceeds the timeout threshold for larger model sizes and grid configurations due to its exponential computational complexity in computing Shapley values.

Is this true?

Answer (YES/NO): NO